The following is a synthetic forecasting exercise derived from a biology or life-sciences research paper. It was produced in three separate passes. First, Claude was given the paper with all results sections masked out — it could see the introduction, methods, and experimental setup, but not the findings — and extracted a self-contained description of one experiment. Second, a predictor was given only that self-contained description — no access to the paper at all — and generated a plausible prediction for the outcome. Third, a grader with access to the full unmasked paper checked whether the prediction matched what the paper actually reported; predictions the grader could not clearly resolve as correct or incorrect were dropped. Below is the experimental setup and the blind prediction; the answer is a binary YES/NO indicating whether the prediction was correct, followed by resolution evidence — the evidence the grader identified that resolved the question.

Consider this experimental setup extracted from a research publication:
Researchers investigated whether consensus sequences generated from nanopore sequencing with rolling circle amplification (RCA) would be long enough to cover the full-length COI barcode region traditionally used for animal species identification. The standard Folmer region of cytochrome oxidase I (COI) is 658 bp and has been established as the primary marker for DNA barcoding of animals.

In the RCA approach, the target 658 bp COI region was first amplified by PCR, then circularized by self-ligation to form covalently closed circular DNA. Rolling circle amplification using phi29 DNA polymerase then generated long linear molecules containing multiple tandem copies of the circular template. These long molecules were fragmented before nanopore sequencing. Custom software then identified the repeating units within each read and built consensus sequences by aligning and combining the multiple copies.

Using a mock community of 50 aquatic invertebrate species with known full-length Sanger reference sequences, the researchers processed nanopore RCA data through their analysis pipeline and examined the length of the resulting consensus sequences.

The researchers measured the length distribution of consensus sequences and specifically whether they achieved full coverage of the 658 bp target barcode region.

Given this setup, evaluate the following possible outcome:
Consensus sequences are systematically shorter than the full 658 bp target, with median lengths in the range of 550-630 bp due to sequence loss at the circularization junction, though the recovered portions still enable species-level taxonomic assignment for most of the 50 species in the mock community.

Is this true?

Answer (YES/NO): NO